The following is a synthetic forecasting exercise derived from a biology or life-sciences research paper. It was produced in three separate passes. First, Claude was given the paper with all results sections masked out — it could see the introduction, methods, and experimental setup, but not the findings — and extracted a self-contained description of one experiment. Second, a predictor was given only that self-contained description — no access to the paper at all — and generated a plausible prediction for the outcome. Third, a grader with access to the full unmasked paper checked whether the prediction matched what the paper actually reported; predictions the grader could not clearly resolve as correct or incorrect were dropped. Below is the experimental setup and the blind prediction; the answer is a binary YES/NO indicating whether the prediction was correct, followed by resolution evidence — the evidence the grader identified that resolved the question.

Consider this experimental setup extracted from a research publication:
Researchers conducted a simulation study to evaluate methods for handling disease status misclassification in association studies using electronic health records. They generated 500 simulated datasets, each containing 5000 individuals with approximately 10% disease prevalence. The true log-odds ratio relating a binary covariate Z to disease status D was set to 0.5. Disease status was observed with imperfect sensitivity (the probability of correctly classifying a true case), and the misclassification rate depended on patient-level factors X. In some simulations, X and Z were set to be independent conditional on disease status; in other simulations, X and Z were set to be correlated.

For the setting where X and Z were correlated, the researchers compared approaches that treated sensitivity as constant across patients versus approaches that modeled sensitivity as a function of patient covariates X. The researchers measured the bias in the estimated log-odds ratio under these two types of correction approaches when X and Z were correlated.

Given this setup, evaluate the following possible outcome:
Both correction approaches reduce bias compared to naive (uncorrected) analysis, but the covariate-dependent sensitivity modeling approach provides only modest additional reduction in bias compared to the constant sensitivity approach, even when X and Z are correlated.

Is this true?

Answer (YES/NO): NO